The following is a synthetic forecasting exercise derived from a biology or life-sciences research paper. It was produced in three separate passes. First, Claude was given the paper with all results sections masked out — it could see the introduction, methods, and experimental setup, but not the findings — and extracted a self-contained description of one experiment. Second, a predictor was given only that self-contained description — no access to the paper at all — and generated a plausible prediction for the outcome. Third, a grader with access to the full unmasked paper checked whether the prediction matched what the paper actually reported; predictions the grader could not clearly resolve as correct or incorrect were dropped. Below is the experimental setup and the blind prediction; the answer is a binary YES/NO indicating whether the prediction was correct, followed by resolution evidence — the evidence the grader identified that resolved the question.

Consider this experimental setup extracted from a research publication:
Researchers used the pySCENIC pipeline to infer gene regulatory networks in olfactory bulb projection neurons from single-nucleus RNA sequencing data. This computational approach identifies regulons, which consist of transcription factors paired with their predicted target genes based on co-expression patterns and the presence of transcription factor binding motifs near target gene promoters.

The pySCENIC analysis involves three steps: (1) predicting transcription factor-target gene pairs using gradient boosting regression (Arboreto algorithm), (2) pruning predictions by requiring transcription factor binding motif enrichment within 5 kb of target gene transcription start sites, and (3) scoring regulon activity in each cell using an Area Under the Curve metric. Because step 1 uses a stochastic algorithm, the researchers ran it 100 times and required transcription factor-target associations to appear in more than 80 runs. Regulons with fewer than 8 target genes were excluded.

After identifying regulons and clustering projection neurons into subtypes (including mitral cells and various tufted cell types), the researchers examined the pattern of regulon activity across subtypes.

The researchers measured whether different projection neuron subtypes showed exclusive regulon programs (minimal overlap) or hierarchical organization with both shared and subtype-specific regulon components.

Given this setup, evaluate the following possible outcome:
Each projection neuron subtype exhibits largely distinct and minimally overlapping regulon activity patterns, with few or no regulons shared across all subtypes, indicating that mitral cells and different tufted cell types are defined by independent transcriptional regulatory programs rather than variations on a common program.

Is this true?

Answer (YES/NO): NO